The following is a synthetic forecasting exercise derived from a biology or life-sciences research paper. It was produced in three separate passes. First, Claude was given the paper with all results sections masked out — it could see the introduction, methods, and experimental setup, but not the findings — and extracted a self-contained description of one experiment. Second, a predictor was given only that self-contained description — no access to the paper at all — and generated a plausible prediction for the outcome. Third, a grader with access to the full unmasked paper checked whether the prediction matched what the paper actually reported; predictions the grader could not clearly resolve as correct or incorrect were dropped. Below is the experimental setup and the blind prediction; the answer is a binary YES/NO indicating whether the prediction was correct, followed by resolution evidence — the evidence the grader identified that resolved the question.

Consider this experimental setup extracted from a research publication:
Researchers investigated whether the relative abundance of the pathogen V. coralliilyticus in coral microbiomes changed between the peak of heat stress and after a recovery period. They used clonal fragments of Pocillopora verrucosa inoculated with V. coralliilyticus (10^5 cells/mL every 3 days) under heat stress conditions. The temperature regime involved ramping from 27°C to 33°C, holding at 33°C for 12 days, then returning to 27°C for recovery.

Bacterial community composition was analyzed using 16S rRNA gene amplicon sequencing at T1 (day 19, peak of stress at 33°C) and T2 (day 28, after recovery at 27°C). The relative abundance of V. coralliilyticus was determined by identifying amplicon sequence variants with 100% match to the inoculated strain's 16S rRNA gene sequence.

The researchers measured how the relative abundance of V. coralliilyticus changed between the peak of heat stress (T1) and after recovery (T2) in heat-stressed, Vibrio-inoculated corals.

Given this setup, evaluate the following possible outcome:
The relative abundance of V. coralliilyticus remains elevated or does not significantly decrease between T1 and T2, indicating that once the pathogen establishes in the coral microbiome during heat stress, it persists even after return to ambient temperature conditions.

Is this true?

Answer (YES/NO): NO